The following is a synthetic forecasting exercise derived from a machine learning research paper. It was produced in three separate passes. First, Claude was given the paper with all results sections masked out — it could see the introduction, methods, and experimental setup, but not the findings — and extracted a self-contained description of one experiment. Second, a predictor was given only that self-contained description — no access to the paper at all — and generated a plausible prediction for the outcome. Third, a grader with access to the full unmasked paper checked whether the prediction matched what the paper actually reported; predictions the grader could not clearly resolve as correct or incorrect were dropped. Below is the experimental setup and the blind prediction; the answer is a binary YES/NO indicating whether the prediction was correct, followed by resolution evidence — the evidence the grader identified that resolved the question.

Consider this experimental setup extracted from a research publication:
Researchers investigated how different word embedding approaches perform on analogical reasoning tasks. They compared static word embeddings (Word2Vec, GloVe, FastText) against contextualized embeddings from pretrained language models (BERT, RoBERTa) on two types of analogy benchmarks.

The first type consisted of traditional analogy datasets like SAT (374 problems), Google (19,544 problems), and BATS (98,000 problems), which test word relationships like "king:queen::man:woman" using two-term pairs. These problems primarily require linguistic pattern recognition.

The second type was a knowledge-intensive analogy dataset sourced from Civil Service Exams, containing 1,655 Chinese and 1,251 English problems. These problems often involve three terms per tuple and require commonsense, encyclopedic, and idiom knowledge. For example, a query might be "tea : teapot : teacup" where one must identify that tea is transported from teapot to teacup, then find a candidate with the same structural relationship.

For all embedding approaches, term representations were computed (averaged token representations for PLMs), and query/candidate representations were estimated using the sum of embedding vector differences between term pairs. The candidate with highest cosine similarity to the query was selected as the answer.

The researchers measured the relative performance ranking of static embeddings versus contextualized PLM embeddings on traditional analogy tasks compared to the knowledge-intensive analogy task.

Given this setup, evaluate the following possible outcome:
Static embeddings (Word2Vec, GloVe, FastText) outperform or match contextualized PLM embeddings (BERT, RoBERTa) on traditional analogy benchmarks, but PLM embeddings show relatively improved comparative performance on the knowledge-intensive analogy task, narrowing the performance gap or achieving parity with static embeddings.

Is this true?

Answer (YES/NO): NO